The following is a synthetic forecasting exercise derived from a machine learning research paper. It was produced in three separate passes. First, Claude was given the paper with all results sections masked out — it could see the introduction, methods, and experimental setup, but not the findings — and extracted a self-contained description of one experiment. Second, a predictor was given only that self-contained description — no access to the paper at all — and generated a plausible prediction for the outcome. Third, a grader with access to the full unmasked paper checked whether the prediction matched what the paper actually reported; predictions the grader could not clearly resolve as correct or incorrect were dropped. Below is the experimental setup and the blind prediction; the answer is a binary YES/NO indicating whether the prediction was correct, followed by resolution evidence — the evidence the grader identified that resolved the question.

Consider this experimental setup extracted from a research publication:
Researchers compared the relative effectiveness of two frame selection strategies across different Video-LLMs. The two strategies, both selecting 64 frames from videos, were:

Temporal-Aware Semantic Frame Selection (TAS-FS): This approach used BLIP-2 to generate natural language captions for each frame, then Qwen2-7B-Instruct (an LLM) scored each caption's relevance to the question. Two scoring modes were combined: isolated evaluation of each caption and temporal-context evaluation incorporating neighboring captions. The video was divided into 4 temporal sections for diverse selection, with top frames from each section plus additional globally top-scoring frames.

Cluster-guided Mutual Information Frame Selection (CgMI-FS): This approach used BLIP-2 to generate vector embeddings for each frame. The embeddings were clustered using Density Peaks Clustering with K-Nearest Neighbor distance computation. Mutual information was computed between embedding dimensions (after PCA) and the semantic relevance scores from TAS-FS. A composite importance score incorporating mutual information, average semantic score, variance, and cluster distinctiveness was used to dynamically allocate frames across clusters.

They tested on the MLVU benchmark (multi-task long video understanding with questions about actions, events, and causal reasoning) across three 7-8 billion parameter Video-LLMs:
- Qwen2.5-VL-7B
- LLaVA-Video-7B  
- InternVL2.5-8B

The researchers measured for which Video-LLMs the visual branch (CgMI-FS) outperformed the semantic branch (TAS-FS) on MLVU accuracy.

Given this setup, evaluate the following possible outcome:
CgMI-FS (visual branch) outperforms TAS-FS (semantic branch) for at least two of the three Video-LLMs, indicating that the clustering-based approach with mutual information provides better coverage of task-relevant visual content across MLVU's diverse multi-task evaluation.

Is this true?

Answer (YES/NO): YES